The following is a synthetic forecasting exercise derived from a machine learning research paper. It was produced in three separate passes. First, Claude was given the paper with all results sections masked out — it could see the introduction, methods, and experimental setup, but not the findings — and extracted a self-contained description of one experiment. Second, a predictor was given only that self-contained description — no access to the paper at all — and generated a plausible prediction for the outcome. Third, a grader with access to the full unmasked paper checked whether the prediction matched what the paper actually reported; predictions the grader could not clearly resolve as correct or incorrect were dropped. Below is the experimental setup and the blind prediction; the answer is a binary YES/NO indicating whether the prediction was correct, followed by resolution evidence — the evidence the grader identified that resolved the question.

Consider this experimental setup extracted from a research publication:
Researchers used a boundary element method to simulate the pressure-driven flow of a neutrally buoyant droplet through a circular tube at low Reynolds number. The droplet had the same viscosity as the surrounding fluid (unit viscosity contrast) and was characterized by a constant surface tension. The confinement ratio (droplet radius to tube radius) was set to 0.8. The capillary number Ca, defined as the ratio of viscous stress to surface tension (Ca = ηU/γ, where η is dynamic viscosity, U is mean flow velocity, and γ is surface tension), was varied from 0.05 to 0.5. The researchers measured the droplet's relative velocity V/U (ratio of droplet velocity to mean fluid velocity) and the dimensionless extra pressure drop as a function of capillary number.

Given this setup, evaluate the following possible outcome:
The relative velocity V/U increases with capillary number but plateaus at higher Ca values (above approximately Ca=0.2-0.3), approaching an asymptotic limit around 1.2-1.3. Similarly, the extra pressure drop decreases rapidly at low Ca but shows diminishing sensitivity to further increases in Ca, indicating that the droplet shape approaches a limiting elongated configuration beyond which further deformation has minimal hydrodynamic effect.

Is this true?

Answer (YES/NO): NO